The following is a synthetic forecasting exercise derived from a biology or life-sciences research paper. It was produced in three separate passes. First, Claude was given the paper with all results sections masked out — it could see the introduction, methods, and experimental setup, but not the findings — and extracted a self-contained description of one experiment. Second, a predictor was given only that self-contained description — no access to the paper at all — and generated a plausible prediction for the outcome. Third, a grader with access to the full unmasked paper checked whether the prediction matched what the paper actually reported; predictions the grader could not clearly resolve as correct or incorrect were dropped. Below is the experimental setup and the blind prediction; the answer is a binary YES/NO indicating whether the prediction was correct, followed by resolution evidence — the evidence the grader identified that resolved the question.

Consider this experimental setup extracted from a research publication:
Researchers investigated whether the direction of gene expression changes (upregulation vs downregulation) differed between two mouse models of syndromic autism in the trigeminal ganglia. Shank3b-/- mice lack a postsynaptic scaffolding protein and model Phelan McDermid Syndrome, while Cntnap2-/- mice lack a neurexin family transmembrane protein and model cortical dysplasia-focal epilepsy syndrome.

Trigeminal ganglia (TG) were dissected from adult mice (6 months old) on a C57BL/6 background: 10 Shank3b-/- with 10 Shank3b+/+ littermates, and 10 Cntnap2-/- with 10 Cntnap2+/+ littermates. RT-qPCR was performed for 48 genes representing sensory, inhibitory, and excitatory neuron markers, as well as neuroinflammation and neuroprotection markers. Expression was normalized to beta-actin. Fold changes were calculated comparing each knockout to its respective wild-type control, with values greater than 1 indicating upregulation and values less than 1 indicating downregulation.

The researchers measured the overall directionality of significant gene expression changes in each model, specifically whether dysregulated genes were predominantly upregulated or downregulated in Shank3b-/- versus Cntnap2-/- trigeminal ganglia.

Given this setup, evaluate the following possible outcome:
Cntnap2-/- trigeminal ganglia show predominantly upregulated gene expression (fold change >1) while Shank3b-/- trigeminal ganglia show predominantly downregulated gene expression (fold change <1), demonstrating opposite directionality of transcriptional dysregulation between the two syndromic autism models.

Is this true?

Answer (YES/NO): NO